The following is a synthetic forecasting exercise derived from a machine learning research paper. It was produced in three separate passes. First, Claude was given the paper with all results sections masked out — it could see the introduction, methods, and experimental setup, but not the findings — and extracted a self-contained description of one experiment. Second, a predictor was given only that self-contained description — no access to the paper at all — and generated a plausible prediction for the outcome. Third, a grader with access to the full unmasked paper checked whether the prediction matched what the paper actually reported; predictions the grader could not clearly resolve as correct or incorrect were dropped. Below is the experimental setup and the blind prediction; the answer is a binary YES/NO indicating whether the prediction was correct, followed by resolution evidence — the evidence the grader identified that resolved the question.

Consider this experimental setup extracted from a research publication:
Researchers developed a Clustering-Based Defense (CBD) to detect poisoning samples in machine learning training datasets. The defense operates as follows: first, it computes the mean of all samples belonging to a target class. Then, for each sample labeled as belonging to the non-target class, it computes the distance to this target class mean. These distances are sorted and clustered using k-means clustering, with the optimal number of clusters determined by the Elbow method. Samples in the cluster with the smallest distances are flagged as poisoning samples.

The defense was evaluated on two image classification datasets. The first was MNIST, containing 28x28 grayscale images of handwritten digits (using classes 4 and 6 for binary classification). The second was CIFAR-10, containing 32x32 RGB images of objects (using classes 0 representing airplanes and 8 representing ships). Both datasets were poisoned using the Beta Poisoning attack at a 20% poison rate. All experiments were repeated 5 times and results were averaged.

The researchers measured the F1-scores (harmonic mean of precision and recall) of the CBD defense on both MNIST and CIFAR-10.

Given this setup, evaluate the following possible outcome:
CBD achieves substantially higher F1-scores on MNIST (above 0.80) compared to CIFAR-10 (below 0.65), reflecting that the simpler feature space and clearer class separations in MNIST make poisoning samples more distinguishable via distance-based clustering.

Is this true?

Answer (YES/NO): NO